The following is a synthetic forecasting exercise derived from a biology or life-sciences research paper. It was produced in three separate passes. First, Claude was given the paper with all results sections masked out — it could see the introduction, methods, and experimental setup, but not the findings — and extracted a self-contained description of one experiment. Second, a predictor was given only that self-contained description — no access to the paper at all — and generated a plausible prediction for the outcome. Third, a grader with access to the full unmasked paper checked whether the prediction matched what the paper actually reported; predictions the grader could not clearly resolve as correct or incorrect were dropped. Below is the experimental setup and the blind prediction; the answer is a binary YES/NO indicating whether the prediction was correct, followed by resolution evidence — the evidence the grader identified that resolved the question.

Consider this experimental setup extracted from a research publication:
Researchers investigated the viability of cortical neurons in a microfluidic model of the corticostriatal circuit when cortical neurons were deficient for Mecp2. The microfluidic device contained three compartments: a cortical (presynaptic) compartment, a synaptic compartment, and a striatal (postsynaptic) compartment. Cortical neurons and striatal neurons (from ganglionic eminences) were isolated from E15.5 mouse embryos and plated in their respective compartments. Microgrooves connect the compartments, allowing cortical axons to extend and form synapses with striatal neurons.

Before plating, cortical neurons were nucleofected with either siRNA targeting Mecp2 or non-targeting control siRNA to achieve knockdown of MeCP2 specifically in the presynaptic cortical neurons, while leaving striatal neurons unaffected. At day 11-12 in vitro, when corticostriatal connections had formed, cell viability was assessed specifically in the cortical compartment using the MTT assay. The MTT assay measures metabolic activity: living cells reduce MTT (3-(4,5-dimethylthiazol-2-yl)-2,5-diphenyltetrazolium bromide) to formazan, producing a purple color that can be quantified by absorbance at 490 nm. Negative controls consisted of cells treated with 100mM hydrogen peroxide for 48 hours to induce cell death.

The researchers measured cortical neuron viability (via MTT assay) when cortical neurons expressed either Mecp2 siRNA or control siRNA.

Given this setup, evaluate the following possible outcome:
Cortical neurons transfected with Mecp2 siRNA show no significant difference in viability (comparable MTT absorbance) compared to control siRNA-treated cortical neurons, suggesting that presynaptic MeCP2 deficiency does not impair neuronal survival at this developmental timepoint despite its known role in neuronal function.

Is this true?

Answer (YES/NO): YES